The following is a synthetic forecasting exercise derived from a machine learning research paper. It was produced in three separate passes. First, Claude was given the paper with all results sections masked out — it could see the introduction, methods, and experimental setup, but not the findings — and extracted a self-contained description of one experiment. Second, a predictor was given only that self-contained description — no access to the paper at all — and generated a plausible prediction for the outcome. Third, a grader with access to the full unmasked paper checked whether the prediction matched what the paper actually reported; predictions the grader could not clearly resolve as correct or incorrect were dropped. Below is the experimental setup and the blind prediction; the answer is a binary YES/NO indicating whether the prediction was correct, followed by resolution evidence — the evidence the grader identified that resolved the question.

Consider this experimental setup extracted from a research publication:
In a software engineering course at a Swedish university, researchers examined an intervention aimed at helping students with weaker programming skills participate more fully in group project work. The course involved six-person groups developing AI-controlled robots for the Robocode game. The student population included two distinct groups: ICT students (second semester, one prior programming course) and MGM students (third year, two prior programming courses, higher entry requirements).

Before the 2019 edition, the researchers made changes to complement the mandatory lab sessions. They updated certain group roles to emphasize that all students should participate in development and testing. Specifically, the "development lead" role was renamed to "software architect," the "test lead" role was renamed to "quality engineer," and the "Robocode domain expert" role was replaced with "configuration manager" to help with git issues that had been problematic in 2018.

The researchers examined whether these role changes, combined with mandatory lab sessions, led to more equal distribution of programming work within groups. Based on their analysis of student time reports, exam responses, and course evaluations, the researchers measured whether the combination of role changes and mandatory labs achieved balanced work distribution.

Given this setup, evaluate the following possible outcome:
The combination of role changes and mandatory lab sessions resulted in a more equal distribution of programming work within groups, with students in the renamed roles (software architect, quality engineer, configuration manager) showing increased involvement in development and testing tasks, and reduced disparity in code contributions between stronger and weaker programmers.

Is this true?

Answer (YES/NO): NO